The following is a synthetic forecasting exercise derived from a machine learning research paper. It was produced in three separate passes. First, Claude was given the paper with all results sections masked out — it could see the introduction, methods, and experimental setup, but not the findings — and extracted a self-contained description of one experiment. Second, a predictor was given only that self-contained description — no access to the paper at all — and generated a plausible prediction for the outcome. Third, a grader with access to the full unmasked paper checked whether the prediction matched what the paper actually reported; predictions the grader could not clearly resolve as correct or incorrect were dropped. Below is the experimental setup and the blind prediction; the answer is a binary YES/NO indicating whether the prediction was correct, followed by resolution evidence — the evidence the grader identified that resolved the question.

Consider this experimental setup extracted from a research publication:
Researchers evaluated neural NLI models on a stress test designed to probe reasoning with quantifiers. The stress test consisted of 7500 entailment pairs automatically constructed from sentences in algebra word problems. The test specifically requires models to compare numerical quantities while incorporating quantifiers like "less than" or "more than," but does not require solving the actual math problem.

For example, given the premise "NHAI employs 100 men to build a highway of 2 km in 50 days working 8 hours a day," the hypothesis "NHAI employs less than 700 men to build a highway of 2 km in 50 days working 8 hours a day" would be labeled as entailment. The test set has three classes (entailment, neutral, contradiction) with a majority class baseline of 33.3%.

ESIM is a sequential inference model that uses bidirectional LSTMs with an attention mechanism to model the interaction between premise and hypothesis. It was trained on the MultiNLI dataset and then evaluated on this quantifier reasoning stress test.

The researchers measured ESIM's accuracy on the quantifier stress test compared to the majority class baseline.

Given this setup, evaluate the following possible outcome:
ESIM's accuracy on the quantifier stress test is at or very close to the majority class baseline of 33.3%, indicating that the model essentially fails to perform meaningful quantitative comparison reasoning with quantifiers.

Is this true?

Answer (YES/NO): NO